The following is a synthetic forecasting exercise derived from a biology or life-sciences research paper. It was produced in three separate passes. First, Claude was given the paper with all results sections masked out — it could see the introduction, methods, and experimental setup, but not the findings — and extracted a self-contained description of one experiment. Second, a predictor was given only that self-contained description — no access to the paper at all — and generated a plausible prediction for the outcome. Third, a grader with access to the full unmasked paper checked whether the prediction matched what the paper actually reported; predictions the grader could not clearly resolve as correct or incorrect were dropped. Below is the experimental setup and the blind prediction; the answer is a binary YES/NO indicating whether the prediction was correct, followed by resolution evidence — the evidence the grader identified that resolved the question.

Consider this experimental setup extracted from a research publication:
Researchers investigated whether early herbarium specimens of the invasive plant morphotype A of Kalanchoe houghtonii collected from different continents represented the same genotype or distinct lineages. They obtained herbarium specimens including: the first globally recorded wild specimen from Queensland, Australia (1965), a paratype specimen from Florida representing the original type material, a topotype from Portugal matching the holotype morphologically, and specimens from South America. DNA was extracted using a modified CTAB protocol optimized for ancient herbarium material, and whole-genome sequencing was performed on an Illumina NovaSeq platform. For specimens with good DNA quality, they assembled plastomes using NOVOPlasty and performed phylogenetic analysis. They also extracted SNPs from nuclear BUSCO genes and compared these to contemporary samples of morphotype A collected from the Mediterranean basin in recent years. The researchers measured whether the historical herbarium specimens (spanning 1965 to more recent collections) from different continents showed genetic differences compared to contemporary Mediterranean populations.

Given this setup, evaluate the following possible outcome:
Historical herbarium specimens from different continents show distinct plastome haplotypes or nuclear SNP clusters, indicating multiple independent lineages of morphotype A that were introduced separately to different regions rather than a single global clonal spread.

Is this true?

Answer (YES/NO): NO